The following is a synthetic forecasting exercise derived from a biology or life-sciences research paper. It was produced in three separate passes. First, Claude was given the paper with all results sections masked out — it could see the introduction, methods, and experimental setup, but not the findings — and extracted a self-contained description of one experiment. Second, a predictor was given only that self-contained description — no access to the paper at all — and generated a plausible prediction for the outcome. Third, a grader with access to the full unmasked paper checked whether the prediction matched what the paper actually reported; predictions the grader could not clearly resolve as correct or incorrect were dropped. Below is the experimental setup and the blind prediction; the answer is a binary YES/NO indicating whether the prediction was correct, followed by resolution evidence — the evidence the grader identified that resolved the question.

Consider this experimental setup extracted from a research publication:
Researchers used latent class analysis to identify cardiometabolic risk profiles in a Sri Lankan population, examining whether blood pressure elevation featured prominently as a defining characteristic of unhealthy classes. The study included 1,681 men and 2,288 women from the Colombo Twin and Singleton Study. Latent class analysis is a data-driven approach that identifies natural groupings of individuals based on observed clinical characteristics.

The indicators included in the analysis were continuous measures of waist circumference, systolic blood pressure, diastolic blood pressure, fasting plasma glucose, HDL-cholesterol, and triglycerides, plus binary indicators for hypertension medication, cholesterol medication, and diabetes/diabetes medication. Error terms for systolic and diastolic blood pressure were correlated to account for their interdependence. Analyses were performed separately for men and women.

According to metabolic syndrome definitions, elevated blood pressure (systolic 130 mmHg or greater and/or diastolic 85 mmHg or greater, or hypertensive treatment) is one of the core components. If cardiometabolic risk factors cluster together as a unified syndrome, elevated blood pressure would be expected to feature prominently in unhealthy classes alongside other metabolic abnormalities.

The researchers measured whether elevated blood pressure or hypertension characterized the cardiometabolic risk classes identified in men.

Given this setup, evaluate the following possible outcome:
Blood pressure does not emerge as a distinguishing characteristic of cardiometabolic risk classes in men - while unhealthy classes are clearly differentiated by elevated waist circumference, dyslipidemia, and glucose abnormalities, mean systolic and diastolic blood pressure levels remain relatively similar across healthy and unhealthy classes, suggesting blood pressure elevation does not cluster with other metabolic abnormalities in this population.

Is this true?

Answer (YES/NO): YES